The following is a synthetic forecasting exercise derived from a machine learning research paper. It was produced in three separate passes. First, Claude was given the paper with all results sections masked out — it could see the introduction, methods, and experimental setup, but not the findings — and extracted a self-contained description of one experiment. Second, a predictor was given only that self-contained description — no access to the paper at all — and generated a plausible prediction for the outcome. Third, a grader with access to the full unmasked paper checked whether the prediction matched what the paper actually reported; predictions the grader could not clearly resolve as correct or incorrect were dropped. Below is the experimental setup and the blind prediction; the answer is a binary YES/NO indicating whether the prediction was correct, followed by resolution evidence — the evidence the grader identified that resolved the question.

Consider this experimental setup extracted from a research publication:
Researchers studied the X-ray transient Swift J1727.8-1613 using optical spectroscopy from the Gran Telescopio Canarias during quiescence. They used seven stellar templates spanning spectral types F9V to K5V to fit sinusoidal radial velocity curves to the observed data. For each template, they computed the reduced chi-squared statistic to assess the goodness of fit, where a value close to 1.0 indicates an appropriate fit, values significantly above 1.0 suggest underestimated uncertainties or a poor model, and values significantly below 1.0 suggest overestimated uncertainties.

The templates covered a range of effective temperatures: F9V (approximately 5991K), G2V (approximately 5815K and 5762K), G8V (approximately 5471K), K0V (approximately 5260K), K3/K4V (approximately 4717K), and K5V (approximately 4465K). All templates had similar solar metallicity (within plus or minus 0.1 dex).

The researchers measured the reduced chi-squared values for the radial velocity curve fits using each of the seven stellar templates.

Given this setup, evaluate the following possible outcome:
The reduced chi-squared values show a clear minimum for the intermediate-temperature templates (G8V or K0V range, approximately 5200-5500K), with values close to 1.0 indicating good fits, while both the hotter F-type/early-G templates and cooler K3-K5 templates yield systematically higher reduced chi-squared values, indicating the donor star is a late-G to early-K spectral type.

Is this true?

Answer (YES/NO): NO